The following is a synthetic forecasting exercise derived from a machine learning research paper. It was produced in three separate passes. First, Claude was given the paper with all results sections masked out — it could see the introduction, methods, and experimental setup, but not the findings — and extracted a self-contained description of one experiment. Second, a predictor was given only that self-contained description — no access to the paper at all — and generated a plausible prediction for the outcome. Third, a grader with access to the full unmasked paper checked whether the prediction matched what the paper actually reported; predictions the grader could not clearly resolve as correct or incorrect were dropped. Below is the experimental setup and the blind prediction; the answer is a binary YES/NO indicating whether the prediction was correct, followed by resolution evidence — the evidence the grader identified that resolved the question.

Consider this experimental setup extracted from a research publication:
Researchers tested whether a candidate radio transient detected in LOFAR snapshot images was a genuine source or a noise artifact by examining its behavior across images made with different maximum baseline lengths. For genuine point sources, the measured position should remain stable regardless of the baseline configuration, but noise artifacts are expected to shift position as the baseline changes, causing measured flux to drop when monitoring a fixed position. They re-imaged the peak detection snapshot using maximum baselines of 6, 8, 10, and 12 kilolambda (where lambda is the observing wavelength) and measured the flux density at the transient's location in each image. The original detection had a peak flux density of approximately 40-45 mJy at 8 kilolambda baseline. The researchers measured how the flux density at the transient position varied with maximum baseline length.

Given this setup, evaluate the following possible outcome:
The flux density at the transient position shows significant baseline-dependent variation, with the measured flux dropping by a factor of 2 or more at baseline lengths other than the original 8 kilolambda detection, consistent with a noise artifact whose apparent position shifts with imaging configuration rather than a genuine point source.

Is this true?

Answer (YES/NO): NO